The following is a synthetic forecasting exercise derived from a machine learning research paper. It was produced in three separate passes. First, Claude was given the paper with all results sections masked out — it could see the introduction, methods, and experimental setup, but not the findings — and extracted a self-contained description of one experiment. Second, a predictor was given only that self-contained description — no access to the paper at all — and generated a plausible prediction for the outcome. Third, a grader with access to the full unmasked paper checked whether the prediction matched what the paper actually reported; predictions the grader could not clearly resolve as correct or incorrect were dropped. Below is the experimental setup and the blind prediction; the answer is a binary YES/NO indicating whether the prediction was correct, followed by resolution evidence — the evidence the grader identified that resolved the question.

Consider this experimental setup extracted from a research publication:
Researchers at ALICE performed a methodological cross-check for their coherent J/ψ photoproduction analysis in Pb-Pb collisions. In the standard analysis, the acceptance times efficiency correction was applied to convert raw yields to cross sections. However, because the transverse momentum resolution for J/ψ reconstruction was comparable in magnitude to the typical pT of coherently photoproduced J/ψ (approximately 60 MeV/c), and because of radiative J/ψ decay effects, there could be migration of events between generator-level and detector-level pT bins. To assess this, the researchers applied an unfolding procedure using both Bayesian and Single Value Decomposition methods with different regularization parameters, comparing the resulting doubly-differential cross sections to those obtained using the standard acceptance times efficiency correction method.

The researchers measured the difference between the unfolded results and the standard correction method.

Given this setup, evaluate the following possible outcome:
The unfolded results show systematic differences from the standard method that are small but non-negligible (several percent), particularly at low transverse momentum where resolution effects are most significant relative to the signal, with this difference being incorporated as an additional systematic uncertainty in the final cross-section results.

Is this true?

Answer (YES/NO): NO